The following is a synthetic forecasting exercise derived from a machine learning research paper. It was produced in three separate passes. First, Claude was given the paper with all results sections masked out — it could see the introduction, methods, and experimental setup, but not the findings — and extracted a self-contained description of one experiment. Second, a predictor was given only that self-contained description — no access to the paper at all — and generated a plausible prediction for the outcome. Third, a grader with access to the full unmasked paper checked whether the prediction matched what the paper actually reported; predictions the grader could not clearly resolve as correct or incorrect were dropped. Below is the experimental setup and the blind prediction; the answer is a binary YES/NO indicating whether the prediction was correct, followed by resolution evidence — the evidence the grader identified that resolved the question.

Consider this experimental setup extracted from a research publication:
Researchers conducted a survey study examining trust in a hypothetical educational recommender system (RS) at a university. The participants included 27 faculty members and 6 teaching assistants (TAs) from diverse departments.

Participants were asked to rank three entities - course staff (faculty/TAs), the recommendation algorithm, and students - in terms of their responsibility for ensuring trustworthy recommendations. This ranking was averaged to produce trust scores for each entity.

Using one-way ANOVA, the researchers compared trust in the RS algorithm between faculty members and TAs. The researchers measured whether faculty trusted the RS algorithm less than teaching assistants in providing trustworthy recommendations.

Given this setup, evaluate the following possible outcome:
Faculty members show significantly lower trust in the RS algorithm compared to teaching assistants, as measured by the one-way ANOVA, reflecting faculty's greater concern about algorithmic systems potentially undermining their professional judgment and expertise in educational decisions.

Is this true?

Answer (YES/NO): YES